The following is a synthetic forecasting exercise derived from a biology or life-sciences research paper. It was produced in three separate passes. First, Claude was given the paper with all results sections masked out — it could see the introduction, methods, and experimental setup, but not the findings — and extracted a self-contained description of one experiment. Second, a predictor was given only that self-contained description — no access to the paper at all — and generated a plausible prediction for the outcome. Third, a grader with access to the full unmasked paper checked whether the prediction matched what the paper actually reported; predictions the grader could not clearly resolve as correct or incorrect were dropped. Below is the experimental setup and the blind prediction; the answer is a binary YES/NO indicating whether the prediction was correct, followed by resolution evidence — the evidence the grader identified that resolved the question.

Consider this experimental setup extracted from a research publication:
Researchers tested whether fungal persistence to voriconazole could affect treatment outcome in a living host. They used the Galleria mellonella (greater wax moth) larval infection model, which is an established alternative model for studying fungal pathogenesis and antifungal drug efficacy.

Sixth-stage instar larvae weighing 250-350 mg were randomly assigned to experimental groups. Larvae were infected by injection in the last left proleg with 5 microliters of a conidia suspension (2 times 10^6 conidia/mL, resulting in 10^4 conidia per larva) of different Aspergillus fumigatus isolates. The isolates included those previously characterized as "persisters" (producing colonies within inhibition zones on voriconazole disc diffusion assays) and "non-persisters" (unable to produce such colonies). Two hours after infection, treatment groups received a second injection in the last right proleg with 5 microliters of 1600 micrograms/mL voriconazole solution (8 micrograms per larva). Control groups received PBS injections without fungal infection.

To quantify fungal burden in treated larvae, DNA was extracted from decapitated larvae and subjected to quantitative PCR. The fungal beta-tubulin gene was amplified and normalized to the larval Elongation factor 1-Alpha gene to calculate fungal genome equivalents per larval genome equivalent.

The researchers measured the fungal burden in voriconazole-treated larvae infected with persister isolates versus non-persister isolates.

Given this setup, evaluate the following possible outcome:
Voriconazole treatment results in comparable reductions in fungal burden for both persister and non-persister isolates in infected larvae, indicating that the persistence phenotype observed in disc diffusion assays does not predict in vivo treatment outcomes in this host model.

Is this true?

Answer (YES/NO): NO